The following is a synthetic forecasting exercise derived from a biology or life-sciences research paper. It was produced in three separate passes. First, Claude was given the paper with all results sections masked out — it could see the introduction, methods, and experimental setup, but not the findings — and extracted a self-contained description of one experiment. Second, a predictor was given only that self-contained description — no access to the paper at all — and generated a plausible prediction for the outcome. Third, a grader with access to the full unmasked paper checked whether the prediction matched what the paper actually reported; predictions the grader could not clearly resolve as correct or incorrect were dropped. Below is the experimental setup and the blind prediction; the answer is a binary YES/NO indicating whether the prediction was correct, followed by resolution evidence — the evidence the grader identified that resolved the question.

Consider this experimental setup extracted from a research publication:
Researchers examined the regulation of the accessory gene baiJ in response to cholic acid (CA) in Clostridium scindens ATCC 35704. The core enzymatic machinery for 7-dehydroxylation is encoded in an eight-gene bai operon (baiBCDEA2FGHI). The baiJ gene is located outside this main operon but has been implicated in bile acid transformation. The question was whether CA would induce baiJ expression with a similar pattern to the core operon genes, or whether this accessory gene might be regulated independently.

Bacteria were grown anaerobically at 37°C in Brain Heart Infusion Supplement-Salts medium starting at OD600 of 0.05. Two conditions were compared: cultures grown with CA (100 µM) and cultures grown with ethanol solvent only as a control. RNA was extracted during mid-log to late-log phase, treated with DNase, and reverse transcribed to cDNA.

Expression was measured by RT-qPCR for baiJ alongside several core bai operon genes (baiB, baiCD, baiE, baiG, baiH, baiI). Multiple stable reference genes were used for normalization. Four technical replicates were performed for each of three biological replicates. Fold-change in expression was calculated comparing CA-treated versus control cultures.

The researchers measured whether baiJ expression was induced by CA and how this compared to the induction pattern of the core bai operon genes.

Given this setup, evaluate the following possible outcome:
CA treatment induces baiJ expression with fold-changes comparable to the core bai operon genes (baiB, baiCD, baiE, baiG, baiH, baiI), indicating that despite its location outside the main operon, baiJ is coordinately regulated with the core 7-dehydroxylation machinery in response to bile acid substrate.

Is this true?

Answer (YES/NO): YES